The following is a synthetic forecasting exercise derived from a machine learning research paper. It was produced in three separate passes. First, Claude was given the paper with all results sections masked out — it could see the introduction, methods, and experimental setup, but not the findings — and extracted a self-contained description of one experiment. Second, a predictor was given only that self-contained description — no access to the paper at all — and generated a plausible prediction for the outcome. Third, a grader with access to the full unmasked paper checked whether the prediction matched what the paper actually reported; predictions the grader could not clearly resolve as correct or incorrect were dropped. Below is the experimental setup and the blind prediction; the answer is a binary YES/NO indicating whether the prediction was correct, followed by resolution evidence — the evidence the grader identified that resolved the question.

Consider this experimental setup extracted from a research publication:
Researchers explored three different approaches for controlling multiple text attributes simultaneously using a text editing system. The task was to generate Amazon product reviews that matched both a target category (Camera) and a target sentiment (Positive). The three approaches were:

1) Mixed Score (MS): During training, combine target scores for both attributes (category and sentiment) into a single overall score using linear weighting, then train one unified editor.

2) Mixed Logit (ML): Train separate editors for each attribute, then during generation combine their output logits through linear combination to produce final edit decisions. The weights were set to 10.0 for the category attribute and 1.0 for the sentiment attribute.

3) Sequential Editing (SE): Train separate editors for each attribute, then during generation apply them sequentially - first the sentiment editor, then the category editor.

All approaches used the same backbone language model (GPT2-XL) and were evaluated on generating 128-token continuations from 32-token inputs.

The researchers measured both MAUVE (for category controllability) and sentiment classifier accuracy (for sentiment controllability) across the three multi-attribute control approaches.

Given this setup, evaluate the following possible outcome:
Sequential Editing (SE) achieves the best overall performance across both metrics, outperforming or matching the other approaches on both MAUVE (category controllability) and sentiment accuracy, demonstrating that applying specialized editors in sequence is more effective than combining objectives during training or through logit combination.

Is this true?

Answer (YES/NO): NO